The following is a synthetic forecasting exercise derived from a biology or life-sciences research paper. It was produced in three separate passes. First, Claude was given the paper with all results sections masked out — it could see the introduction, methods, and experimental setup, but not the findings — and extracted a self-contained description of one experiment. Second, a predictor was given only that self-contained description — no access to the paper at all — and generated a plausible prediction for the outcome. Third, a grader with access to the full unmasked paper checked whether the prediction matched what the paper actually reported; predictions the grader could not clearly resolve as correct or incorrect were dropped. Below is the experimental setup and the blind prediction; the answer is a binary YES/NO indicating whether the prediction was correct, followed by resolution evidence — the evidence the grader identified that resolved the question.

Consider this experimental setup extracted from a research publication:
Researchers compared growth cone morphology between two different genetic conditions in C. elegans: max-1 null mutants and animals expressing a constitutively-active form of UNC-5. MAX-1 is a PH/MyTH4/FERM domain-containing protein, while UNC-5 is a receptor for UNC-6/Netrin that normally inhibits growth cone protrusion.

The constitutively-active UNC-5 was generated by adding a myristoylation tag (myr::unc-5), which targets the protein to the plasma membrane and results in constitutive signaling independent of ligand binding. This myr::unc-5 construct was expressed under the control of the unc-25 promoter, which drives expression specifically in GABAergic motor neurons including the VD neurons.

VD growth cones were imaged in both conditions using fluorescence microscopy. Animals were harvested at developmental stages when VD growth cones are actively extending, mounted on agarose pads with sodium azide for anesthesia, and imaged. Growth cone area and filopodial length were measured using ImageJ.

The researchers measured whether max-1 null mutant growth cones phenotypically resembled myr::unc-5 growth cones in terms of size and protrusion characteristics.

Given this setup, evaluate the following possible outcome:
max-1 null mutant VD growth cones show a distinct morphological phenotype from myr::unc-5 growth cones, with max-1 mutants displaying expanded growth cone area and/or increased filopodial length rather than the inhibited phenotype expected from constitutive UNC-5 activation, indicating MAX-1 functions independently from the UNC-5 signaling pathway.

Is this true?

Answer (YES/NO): NO